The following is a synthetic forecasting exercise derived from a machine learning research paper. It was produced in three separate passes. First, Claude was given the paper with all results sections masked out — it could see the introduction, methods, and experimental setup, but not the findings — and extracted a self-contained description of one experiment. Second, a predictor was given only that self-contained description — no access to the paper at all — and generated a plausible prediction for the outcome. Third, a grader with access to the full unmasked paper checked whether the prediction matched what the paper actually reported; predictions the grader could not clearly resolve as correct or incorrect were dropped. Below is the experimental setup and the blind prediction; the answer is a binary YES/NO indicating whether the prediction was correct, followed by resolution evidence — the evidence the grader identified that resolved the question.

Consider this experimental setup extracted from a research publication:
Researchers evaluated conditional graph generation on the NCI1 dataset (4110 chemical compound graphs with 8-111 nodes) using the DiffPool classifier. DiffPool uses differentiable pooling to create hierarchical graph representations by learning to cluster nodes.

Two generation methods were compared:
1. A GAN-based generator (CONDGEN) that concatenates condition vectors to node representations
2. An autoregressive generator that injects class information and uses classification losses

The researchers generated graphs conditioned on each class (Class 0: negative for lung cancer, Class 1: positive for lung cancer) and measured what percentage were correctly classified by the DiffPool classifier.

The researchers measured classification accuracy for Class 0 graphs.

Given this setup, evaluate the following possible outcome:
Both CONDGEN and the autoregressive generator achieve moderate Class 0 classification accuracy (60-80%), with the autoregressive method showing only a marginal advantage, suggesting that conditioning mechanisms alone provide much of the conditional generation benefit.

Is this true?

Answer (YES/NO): NO